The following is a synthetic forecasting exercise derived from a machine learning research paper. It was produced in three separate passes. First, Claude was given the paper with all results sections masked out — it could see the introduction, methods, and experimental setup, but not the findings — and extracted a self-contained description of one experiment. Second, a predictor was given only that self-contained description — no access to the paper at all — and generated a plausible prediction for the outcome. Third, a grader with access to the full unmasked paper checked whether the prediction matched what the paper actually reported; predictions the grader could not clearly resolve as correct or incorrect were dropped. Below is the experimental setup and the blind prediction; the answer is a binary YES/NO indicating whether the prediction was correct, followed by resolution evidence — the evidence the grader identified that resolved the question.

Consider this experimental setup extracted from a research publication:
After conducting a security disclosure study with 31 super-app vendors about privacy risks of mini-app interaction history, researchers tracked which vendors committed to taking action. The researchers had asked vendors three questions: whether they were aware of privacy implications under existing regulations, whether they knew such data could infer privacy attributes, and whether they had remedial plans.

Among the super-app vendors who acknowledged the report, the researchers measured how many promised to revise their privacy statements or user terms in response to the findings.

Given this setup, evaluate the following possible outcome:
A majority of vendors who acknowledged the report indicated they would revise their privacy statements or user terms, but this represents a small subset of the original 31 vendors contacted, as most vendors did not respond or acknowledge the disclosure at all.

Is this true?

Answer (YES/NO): NO